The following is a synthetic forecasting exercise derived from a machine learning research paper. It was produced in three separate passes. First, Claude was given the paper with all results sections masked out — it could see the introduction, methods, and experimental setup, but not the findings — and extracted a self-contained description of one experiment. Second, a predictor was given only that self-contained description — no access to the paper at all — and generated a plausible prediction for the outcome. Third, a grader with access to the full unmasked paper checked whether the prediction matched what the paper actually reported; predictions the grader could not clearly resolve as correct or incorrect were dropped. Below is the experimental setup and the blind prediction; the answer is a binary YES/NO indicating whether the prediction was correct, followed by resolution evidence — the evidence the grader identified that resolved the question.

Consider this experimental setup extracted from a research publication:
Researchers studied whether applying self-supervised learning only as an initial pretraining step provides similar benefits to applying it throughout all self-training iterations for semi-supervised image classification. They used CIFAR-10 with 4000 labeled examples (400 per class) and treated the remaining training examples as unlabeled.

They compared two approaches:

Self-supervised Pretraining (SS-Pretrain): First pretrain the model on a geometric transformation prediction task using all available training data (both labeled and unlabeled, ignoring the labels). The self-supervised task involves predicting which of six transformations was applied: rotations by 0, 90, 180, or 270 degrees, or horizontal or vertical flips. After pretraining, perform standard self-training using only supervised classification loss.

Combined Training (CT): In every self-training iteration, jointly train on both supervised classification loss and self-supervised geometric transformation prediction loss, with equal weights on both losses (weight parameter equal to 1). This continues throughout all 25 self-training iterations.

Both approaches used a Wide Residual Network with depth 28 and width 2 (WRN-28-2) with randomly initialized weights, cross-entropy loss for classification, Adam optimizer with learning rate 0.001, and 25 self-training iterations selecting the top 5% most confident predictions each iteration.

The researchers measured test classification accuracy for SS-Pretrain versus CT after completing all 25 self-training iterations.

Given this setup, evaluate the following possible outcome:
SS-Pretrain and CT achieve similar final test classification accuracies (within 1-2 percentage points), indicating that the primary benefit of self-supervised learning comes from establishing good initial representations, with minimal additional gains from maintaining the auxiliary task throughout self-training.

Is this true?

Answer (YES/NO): YES